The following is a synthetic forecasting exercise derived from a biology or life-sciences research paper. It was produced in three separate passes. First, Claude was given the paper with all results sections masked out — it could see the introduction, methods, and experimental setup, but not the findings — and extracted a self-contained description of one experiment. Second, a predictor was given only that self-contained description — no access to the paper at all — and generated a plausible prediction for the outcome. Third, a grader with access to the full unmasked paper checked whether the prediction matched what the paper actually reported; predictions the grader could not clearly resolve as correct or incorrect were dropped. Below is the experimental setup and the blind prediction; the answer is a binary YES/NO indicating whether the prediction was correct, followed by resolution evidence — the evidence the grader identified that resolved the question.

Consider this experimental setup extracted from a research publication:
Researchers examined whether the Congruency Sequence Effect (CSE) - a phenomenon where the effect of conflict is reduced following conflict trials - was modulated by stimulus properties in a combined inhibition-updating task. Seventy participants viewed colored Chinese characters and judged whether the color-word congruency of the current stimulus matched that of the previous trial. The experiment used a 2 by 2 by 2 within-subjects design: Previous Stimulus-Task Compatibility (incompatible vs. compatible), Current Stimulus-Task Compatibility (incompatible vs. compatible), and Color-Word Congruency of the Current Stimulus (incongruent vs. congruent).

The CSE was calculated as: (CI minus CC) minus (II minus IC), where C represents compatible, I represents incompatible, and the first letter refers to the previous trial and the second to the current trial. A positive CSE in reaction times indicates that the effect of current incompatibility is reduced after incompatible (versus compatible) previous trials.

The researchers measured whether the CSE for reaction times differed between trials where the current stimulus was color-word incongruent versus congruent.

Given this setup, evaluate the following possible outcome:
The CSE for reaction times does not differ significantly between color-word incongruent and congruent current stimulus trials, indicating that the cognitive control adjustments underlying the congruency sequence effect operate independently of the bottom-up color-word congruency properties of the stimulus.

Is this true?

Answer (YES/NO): NO